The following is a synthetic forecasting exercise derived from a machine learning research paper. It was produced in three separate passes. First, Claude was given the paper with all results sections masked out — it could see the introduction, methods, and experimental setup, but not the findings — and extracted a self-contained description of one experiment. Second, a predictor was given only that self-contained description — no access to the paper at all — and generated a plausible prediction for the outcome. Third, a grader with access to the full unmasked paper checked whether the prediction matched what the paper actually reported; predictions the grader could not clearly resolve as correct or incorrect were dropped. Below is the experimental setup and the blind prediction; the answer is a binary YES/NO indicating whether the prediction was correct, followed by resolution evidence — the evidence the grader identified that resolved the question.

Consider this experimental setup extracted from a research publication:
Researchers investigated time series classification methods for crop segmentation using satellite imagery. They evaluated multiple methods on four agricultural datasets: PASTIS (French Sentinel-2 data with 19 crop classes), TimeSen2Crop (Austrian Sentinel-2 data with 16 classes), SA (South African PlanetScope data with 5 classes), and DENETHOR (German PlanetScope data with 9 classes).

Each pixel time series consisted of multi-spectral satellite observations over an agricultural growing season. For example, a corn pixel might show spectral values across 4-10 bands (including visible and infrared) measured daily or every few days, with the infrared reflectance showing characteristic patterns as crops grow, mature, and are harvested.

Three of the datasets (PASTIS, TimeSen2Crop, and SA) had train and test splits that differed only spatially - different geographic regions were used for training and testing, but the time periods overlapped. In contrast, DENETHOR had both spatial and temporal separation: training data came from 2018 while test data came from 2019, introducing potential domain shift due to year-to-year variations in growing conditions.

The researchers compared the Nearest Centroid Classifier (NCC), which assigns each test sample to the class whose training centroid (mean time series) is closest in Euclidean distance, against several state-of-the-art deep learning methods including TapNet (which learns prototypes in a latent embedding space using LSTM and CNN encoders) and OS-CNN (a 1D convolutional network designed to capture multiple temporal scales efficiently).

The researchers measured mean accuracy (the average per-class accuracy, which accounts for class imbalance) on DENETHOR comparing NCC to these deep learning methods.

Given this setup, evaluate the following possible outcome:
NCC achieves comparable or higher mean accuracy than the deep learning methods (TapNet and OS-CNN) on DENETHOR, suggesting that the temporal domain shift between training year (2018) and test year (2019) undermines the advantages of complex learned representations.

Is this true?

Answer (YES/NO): YES